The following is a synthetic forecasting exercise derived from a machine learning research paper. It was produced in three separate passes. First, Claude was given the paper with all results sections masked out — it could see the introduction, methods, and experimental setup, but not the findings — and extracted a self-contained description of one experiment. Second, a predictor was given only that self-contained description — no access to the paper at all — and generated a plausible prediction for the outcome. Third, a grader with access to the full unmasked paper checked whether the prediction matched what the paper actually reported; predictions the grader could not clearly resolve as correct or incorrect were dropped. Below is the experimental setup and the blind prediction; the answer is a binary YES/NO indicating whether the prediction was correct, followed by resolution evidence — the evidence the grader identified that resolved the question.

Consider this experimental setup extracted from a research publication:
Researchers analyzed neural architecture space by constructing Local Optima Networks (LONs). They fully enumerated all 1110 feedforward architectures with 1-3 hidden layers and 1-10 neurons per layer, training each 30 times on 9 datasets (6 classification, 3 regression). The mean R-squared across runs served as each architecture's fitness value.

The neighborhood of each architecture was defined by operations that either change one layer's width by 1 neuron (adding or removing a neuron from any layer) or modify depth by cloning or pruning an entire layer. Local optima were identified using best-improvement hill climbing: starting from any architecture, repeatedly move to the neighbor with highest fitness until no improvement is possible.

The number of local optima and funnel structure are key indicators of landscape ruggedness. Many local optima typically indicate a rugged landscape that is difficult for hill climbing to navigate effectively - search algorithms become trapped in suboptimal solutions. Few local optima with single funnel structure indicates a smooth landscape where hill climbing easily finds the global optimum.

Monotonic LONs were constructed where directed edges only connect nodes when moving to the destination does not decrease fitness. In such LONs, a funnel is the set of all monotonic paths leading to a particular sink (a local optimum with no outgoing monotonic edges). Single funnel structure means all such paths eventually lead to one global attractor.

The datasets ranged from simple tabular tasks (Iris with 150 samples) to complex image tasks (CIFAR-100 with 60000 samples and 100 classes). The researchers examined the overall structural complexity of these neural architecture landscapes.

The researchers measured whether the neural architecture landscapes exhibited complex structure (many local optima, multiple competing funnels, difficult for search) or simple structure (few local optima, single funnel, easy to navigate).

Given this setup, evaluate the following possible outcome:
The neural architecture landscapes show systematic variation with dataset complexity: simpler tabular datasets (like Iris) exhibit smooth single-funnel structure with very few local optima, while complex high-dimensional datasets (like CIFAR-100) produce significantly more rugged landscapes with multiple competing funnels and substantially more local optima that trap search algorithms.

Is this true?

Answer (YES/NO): NO